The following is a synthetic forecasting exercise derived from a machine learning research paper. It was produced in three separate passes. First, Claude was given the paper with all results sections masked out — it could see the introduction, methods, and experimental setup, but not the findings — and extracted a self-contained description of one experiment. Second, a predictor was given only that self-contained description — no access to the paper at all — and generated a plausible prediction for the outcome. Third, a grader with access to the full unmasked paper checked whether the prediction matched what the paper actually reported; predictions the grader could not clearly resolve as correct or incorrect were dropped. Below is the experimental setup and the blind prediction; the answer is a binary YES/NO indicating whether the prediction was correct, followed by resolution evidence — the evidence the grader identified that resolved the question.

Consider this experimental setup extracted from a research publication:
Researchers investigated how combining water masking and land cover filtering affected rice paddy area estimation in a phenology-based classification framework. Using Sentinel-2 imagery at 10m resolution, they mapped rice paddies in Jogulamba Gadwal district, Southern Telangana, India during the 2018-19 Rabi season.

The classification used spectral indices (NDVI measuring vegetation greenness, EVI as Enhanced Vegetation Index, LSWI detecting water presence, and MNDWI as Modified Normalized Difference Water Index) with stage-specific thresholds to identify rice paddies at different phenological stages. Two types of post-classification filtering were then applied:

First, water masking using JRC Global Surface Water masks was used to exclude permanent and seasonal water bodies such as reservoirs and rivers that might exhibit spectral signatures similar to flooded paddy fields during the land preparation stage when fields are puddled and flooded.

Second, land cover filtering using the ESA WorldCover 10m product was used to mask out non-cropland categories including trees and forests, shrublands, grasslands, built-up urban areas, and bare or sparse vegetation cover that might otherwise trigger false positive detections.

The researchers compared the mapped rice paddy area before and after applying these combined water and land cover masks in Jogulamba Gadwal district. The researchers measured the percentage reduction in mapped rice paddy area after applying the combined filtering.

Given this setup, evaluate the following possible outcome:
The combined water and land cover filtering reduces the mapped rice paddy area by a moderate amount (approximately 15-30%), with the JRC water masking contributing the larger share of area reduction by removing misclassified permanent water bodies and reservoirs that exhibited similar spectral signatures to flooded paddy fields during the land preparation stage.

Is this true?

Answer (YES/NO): NO